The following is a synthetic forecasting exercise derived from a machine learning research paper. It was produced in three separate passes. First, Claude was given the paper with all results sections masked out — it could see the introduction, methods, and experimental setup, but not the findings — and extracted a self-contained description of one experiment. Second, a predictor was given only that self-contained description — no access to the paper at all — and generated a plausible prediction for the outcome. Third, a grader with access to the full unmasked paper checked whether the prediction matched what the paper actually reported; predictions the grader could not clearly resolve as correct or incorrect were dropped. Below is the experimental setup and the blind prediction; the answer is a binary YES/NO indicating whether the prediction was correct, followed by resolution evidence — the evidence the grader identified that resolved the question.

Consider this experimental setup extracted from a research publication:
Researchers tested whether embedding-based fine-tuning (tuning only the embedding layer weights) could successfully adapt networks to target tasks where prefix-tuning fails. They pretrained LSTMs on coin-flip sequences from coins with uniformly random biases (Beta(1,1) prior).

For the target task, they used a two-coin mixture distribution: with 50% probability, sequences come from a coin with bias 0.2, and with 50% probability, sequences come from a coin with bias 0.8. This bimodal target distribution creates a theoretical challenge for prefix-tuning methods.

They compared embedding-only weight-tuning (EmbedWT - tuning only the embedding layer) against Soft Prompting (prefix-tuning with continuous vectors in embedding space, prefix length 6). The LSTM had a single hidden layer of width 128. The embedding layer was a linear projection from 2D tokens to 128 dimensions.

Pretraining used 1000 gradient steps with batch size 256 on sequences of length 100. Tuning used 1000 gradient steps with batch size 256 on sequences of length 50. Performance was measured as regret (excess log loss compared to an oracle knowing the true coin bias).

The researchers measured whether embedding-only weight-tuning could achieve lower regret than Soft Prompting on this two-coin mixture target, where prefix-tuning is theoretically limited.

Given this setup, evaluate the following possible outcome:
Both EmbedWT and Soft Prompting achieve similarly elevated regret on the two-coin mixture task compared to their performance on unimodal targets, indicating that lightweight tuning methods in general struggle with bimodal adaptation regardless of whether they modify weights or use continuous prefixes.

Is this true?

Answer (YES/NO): NO